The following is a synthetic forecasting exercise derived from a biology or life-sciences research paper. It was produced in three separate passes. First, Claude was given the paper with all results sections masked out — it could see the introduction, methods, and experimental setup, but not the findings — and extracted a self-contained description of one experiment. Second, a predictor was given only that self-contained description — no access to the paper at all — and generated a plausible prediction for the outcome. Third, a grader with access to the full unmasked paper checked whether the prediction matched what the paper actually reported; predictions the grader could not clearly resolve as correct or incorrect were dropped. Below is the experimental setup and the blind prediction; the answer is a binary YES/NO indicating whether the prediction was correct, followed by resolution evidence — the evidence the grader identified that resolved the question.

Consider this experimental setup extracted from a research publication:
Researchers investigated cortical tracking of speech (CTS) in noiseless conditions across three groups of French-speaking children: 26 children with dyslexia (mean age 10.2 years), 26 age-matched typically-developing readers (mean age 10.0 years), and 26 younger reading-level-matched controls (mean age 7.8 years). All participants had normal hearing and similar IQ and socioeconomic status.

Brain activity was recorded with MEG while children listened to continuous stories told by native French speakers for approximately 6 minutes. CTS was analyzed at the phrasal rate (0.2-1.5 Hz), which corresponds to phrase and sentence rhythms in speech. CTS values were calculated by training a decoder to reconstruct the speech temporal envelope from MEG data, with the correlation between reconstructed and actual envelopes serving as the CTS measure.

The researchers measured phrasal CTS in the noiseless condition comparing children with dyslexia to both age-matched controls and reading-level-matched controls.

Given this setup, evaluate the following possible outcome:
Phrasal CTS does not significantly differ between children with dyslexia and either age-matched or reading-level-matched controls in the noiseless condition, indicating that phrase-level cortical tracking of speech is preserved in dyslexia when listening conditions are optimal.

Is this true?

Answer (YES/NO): YES